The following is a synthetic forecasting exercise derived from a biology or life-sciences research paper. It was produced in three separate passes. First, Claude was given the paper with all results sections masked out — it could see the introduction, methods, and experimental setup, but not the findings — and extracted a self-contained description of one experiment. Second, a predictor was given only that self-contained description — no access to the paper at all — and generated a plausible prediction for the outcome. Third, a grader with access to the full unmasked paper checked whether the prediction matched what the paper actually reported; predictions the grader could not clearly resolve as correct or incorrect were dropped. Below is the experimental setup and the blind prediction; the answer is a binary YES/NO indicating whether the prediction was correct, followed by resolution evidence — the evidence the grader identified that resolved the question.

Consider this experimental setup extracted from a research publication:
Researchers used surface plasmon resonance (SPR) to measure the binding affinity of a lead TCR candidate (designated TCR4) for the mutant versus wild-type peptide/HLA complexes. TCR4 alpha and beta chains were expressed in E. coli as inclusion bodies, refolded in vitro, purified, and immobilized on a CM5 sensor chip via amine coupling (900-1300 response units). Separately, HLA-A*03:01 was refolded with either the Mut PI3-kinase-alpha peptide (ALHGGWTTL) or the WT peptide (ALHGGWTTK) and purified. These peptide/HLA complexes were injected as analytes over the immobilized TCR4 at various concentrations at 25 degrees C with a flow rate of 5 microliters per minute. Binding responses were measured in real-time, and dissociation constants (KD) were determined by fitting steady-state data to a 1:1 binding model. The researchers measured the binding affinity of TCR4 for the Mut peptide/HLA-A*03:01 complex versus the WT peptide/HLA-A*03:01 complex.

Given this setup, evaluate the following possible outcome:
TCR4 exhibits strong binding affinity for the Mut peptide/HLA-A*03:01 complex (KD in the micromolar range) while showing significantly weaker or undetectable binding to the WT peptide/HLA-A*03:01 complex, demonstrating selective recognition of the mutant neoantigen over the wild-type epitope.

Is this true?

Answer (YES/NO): YES